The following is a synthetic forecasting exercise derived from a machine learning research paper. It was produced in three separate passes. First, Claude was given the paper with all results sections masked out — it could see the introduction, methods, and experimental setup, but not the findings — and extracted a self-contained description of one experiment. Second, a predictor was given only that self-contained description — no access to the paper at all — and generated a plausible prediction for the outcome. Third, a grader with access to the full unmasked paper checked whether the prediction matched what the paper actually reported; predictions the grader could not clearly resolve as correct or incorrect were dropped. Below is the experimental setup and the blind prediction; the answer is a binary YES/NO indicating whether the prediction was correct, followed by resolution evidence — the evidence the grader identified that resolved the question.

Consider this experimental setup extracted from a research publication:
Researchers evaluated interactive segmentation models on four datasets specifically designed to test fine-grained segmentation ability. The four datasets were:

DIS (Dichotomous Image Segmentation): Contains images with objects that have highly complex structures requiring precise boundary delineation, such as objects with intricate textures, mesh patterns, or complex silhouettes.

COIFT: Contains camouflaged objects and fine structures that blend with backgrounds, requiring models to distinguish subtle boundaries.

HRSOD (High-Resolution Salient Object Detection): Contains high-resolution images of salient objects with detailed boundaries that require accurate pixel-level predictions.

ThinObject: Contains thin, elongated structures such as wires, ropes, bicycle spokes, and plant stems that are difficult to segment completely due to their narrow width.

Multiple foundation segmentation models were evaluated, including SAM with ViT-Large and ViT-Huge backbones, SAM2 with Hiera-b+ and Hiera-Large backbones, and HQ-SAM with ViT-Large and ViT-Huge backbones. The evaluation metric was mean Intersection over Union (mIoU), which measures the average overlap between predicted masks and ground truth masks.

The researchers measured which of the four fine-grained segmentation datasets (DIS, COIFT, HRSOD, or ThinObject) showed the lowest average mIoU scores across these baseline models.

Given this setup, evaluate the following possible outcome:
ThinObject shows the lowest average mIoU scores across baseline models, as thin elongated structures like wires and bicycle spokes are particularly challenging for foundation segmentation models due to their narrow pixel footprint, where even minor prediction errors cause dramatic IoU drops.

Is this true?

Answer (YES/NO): NO